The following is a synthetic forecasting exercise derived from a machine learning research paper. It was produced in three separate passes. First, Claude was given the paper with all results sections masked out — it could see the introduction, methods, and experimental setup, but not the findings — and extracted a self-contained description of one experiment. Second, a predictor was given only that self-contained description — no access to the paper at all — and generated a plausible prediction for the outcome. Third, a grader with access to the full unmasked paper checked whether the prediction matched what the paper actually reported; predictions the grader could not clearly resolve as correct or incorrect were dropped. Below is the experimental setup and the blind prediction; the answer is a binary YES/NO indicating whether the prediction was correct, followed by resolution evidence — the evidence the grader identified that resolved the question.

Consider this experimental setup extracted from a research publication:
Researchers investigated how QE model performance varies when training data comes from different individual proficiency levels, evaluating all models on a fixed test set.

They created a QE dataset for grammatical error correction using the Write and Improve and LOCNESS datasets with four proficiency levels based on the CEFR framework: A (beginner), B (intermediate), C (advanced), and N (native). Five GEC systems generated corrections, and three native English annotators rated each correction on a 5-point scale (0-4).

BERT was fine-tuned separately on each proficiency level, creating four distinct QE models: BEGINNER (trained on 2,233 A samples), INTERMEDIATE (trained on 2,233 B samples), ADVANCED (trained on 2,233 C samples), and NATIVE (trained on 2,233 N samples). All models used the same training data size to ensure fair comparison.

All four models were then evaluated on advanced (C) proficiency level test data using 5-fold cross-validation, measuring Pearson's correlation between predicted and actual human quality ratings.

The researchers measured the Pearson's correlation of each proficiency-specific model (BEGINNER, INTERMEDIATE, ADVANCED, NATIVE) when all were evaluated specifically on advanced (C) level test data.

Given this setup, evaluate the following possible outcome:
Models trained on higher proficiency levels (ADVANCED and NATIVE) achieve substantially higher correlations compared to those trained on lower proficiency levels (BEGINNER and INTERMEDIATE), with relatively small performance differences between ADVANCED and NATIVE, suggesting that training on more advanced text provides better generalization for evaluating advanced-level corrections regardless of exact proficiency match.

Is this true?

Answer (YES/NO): NO